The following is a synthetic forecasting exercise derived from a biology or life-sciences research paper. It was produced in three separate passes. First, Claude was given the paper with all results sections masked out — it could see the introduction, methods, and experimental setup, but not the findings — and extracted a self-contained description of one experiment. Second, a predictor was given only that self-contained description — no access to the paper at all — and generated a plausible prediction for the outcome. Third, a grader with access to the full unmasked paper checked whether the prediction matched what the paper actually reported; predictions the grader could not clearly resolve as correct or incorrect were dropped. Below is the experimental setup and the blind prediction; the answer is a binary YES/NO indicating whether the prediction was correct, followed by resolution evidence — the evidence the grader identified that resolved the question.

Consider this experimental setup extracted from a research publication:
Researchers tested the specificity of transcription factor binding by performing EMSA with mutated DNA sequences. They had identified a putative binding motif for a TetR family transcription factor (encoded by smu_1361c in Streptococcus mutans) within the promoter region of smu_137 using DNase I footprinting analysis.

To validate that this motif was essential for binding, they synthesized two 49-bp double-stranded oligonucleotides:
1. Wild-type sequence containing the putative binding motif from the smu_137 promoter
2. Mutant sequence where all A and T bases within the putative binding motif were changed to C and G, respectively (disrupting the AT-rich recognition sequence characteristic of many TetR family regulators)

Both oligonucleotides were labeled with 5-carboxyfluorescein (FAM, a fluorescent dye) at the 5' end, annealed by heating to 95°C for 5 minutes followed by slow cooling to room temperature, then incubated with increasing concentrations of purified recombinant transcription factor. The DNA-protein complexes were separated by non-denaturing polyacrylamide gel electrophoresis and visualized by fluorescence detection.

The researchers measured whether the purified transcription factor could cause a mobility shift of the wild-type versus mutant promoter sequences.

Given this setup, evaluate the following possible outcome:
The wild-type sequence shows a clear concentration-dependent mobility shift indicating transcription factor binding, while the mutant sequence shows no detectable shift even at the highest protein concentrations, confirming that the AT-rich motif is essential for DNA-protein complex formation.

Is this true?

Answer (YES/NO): YES